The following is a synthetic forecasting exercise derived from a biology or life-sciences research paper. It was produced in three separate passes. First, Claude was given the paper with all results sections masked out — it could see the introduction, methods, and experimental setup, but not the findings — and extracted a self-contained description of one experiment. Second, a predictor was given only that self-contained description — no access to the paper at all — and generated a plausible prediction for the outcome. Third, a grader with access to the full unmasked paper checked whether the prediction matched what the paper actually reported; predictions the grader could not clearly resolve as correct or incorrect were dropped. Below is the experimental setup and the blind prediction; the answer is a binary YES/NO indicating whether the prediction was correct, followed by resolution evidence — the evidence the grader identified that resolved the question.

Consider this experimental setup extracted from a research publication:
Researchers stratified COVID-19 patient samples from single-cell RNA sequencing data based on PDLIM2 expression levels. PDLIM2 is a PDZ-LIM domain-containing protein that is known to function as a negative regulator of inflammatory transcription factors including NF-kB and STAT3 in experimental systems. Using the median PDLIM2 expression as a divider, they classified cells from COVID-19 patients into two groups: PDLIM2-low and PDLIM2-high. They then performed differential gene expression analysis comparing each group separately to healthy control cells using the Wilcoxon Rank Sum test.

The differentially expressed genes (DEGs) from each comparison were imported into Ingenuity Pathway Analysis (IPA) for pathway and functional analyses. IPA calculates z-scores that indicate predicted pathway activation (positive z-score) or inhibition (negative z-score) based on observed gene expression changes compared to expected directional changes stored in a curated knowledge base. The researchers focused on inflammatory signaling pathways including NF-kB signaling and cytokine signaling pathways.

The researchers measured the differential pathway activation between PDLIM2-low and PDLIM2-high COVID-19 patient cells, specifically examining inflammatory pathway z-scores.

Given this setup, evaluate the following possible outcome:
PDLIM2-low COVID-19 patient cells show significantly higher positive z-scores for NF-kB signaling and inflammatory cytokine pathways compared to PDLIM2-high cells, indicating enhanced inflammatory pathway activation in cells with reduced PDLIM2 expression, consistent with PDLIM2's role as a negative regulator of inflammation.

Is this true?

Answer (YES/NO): YES